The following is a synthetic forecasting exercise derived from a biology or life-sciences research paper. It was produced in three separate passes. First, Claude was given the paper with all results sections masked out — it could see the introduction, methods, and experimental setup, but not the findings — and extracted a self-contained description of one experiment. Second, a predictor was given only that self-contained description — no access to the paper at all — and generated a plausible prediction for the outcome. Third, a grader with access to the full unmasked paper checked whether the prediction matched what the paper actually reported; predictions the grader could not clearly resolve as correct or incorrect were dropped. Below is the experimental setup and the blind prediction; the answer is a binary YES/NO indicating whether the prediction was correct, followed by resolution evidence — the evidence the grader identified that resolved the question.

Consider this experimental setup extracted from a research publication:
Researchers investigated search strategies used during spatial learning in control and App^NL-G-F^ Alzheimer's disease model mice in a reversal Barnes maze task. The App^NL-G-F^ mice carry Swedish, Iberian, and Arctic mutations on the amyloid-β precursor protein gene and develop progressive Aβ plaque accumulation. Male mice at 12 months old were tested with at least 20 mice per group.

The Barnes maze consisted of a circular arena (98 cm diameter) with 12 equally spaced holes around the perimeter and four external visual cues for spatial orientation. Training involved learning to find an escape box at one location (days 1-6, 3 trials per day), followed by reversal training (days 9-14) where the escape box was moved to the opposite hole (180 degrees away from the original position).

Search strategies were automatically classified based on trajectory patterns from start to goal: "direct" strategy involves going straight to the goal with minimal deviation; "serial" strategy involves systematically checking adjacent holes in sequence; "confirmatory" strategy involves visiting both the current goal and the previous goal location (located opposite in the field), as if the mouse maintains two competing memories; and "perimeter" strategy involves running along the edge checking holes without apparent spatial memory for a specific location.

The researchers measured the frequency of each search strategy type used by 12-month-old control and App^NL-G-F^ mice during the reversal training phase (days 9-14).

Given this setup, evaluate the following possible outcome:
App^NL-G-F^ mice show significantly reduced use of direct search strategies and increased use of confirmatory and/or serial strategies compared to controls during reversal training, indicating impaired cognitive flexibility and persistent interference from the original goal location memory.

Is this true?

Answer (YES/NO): NO